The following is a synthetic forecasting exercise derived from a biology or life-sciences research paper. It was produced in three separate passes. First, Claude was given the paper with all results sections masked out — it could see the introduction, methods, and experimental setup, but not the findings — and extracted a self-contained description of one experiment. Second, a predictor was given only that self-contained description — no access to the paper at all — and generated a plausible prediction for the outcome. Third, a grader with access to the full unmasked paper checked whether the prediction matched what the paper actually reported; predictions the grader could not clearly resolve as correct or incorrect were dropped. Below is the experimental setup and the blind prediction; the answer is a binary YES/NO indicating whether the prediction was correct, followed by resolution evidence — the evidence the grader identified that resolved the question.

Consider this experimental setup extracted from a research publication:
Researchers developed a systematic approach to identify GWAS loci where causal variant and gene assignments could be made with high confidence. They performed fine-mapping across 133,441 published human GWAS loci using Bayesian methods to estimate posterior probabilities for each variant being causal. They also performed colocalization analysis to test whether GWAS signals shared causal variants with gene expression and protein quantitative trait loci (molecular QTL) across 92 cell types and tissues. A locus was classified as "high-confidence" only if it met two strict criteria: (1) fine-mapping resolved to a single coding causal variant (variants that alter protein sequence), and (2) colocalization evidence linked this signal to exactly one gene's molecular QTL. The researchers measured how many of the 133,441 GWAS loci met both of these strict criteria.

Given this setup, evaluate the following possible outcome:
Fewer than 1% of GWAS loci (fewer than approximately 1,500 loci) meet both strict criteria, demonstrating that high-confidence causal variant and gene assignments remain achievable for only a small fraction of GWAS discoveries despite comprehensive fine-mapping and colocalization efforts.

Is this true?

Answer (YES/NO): YES